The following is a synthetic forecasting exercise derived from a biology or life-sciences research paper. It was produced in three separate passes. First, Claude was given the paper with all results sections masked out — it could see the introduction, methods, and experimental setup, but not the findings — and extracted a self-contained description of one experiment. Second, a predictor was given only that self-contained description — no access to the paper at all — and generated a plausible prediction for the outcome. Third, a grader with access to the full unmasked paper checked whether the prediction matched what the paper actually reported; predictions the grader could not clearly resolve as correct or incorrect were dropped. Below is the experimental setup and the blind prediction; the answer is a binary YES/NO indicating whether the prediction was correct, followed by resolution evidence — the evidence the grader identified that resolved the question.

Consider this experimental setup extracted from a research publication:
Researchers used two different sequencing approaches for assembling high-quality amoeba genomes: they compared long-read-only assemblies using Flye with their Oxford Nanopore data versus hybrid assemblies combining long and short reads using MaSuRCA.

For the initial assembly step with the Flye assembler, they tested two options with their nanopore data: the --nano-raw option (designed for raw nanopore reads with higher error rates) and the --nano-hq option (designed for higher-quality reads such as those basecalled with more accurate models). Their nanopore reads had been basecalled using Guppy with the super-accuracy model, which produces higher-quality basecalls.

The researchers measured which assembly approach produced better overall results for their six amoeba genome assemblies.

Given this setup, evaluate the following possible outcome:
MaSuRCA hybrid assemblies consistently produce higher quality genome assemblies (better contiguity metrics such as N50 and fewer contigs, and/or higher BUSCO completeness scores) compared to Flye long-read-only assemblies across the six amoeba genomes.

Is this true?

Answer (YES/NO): NO